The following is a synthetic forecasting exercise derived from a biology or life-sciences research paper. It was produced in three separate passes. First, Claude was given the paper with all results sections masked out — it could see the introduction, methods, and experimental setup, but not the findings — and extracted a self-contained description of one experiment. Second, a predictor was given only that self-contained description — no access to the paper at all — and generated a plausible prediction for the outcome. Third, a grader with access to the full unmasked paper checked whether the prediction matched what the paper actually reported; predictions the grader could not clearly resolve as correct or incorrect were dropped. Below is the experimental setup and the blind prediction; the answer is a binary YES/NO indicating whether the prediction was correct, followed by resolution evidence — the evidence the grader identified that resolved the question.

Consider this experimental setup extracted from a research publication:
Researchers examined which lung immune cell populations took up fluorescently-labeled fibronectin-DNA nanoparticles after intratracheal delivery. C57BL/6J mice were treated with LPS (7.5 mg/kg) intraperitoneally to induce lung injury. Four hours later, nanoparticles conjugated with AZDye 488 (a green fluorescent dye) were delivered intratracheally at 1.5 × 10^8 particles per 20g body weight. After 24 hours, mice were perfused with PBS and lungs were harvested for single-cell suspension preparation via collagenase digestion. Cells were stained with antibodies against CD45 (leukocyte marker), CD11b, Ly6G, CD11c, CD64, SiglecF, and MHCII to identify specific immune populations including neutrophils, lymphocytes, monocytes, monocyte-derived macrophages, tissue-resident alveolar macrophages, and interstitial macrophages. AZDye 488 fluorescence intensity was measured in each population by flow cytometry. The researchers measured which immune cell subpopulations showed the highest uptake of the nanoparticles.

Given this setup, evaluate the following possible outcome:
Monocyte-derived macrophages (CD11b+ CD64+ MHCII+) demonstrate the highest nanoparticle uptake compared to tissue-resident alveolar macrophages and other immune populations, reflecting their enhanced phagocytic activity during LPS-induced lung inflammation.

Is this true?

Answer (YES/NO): NO